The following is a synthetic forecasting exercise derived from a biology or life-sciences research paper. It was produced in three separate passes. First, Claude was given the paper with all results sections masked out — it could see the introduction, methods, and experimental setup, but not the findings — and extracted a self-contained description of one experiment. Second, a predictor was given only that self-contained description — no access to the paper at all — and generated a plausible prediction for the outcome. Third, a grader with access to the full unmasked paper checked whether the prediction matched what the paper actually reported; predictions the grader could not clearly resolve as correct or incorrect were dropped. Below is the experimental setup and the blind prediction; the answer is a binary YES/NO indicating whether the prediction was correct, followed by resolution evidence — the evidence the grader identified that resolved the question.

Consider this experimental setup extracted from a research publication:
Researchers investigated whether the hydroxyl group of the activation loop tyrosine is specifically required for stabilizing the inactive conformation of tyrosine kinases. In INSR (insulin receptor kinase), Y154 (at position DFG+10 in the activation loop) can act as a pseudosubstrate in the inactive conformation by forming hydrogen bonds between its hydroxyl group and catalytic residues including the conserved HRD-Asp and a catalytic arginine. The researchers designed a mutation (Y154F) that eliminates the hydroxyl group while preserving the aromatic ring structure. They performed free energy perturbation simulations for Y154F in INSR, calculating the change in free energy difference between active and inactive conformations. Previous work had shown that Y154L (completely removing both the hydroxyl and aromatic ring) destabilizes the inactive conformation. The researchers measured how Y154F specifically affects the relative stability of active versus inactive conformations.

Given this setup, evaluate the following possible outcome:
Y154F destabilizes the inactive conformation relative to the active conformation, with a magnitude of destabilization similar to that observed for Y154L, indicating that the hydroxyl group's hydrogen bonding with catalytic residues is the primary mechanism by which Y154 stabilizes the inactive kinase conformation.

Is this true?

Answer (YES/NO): YES